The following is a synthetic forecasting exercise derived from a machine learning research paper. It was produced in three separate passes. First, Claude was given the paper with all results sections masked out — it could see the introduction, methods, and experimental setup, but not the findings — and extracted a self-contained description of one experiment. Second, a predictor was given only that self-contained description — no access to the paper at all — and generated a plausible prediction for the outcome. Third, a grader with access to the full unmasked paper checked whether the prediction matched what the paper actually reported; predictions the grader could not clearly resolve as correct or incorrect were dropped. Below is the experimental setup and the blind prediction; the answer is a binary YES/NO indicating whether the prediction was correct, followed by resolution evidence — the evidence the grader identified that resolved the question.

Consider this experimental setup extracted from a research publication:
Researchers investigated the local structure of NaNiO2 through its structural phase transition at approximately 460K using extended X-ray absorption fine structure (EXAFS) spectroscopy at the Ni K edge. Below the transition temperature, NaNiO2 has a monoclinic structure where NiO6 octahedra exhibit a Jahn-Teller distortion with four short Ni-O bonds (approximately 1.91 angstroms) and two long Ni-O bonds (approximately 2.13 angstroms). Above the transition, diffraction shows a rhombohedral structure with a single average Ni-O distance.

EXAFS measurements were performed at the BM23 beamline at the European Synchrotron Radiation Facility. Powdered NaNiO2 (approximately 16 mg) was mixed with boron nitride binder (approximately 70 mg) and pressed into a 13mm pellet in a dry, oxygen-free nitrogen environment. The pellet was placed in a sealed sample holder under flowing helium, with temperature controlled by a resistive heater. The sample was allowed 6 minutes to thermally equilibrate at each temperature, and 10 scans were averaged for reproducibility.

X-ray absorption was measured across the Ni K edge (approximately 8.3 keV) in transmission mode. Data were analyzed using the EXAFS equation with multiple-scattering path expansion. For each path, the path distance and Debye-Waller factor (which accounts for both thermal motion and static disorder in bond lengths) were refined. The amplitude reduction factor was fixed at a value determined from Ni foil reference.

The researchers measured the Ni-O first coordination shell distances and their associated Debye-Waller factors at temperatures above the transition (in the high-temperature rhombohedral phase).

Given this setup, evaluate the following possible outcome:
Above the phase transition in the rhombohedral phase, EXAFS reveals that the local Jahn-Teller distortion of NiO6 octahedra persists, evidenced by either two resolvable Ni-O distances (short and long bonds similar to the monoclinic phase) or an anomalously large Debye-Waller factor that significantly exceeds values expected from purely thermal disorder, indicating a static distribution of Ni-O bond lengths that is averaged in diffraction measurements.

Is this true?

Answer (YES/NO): NO